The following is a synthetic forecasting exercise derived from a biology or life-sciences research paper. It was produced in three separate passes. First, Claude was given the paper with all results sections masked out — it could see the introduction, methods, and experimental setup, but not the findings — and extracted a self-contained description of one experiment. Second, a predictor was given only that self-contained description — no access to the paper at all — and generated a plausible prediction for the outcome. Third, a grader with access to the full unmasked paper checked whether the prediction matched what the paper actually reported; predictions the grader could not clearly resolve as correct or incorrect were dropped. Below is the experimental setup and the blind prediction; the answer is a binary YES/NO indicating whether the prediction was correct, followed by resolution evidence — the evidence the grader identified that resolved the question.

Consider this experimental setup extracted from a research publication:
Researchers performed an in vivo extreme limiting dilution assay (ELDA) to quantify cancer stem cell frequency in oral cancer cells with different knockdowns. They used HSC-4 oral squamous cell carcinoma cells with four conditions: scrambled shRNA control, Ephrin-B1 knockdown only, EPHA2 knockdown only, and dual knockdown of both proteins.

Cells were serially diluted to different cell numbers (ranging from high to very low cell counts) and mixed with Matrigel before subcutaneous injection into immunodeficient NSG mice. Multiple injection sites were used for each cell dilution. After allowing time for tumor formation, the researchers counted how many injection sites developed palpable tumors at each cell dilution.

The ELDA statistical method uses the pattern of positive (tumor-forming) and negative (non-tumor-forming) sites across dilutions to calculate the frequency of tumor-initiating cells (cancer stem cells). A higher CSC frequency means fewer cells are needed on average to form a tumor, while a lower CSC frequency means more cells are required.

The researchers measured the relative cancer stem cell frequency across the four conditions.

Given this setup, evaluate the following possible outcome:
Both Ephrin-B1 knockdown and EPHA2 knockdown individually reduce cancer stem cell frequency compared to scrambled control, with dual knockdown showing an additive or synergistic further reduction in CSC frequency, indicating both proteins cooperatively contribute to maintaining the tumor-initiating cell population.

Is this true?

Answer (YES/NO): YES